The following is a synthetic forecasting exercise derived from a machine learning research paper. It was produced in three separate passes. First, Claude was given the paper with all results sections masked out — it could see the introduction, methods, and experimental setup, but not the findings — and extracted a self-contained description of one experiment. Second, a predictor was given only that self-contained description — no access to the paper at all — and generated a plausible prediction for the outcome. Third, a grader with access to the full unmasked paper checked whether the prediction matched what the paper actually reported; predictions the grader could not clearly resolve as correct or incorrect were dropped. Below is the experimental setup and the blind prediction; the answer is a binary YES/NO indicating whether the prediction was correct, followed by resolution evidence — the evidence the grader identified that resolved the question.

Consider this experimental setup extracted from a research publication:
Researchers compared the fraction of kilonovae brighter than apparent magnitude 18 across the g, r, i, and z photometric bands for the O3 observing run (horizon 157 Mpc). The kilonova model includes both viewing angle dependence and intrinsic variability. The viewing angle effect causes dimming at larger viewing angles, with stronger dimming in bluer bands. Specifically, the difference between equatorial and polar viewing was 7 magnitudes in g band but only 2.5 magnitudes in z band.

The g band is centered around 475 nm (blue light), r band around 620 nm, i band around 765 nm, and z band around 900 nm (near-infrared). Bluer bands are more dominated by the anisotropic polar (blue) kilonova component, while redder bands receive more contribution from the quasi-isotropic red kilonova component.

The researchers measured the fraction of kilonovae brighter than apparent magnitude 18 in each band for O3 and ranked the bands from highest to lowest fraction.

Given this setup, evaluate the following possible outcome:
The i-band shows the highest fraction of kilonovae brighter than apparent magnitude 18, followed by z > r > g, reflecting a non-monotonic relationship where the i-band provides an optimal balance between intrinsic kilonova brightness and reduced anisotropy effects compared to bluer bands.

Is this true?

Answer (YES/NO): NO